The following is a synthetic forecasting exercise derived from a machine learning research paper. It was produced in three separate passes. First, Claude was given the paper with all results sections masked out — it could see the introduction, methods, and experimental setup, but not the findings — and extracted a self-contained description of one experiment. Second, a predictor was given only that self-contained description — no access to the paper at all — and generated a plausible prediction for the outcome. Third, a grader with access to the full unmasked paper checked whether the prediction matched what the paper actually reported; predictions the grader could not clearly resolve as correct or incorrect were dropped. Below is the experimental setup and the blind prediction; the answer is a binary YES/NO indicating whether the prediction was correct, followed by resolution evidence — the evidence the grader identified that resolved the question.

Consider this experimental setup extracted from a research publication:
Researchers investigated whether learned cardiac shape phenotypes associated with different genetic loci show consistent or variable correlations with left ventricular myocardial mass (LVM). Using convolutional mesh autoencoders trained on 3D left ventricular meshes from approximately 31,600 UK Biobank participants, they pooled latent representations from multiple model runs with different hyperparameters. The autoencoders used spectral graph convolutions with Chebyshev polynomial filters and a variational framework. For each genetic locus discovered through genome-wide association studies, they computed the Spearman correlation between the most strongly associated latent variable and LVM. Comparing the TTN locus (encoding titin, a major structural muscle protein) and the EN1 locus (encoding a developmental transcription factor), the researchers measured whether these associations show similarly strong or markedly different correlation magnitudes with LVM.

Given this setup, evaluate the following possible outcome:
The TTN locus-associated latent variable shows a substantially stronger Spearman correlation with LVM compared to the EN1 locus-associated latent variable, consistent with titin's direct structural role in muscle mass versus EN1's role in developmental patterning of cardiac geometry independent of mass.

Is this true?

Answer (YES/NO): YES